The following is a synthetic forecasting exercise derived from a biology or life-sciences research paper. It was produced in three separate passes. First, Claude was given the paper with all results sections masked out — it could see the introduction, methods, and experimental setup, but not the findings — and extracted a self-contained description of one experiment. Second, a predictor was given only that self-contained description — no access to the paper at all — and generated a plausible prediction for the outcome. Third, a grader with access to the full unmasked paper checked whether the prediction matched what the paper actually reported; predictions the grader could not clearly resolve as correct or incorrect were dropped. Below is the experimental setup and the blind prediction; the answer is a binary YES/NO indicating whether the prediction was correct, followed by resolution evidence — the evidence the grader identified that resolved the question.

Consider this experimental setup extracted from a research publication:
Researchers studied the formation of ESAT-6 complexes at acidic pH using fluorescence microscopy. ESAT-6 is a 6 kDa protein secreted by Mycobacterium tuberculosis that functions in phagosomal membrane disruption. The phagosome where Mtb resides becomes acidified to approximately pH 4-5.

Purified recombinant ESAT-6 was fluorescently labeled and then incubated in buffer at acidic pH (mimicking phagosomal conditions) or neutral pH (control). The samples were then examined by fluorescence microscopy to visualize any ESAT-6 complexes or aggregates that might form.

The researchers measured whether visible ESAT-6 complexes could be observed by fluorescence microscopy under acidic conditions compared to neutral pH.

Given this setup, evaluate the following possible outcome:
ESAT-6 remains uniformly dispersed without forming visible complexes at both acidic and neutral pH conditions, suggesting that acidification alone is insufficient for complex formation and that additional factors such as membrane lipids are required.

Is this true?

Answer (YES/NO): NO